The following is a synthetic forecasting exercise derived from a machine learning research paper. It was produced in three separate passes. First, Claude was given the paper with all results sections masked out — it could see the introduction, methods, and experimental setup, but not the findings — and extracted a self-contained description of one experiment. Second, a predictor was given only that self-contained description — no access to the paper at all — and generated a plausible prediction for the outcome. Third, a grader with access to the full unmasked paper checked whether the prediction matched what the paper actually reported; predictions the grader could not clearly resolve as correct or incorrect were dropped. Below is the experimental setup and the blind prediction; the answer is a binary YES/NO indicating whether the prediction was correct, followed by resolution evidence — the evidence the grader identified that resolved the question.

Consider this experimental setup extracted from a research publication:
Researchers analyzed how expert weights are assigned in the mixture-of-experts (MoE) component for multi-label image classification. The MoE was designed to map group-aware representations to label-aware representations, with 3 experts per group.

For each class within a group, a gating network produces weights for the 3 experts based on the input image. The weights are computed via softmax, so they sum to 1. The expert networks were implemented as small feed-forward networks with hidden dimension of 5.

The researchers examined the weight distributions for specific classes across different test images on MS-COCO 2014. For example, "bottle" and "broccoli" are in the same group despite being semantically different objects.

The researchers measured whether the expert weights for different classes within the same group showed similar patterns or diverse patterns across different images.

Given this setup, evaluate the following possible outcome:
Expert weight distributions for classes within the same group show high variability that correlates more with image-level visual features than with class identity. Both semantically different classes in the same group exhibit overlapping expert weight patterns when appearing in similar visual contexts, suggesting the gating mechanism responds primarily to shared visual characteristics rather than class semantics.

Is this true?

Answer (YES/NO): NO